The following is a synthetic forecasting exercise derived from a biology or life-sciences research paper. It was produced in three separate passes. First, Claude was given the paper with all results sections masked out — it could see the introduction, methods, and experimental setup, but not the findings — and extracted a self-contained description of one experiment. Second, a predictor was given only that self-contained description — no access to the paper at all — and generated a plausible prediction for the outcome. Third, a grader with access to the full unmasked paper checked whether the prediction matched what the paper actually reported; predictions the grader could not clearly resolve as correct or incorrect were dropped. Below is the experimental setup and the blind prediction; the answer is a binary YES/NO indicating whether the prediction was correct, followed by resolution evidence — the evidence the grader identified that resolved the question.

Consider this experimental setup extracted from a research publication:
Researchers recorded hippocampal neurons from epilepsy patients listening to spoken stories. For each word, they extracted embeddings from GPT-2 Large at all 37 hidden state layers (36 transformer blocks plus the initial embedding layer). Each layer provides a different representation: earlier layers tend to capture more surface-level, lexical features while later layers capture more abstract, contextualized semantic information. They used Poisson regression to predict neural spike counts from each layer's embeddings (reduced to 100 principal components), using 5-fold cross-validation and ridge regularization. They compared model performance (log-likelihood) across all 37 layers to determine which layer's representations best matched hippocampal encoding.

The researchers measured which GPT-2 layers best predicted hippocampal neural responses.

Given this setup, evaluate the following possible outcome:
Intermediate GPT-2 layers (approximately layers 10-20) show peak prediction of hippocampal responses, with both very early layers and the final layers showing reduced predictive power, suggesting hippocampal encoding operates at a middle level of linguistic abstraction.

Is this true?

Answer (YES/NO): NO